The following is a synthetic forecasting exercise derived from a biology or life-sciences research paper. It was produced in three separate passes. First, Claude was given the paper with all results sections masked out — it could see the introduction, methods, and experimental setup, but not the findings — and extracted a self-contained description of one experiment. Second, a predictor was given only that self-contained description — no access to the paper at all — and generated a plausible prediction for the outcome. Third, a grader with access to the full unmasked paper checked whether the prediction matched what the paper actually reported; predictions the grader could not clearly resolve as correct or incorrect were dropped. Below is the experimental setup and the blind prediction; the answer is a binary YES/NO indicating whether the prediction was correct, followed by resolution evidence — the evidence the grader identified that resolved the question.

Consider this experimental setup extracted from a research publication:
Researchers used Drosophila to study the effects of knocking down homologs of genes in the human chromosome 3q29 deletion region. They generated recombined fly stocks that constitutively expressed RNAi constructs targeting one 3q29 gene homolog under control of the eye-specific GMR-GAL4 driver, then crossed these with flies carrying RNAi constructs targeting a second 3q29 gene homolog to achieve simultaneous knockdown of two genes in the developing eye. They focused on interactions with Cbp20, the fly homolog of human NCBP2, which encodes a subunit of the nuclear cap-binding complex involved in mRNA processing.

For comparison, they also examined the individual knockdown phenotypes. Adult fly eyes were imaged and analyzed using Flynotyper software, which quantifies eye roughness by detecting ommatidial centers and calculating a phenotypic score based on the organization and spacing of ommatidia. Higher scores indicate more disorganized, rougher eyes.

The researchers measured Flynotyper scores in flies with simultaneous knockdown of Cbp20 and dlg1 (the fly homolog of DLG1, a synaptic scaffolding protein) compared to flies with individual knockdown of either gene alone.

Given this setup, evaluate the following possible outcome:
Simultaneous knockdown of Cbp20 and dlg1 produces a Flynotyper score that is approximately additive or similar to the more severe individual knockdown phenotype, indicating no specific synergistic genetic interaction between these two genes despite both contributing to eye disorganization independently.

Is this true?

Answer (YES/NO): NO